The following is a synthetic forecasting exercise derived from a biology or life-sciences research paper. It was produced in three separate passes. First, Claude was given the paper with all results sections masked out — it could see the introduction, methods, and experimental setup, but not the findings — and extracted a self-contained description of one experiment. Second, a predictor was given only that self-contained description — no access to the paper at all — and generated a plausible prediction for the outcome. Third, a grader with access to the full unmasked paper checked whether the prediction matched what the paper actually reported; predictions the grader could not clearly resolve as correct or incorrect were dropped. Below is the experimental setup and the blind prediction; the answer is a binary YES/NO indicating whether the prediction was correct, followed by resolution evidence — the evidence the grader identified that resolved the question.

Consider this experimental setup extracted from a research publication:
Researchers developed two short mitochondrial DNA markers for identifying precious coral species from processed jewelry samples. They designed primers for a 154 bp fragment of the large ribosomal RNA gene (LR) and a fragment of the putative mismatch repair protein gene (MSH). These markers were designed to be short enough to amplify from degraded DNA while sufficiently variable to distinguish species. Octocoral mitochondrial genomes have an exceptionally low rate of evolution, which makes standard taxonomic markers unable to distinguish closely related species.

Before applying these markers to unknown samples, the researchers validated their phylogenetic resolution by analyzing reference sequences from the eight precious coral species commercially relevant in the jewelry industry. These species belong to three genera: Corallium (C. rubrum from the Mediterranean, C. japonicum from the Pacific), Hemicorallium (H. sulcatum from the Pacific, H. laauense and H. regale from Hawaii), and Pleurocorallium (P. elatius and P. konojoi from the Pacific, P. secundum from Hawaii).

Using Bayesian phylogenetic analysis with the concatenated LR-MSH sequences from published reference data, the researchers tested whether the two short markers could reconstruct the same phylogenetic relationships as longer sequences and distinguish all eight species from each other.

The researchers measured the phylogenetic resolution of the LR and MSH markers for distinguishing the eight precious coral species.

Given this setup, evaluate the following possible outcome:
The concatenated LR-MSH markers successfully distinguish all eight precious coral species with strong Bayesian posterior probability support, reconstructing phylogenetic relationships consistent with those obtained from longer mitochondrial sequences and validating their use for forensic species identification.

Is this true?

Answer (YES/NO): NO